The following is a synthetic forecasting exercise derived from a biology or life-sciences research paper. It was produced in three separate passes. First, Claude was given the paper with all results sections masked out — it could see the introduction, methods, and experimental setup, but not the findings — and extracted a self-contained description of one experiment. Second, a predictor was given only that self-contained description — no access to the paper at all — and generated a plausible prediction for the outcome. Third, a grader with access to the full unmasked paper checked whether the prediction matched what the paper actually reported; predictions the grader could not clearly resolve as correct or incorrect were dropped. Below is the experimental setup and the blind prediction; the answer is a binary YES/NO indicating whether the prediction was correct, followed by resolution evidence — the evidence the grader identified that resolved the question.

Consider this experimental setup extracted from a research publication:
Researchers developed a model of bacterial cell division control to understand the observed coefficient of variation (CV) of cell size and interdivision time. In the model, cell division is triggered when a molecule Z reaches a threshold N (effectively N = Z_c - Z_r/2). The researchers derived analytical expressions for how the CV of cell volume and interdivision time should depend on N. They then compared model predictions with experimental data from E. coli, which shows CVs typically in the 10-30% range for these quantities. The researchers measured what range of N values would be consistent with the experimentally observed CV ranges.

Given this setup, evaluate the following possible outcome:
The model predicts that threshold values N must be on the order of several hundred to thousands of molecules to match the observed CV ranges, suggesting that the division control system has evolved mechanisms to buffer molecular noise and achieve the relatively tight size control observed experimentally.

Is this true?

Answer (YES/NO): NO